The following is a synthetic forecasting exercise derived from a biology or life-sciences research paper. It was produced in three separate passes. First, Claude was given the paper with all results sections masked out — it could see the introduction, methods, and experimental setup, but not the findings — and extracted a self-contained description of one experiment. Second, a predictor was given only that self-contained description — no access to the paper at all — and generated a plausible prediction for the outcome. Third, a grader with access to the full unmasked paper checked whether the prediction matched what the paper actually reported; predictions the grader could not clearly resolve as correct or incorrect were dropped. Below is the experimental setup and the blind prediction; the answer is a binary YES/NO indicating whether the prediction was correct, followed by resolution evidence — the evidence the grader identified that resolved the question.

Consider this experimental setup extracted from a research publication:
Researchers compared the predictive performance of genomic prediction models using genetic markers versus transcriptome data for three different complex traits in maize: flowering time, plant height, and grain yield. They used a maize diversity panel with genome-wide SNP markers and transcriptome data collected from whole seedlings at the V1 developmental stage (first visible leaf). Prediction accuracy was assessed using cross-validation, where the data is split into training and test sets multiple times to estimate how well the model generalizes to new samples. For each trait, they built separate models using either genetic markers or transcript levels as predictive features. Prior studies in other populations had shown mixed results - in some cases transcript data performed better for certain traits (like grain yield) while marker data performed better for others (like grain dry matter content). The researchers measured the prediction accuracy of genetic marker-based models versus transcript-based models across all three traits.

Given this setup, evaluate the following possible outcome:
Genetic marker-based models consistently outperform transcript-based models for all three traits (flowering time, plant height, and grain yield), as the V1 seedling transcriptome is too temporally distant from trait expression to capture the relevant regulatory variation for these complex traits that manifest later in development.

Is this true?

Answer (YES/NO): NO